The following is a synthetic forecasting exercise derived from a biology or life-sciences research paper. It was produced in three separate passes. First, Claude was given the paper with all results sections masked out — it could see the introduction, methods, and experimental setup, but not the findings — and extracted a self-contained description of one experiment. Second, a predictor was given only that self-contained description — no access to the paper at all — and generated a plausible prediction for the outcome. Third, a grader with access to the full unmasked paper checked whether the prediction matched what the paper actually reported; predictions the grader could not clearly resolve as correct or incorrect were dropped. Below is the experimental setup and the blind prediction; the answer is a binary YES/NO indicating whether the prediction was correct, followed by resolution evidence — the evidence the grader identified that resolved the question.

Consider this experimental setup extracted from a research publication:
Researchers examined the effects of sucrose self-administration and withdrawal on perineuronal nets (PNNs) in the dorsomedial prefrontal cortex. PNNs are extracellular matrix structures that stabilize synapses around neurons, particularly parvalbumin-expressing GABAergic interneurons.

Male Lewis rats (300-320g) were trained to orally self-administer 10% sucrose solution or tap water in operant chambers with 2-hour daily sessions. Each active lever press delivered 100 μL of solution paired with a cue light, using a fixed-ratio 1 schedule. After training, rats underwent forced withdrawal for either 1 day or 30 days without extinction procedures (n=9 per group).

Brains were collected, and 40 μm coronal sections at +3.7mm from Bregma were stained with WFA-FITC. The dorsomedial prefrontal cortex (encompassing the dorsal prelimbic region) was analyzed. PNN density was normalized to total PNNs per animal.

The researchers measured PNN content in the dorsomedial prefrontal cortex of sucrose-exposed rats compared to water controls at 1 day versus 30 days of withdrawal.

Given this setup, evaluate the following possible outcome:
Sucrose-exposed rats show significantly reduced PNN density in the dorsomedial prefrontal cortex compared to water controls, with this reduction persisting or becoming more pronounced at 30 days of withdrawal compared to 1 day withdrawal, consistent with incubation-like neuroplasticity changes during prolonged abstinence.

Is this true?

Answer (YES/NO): YES